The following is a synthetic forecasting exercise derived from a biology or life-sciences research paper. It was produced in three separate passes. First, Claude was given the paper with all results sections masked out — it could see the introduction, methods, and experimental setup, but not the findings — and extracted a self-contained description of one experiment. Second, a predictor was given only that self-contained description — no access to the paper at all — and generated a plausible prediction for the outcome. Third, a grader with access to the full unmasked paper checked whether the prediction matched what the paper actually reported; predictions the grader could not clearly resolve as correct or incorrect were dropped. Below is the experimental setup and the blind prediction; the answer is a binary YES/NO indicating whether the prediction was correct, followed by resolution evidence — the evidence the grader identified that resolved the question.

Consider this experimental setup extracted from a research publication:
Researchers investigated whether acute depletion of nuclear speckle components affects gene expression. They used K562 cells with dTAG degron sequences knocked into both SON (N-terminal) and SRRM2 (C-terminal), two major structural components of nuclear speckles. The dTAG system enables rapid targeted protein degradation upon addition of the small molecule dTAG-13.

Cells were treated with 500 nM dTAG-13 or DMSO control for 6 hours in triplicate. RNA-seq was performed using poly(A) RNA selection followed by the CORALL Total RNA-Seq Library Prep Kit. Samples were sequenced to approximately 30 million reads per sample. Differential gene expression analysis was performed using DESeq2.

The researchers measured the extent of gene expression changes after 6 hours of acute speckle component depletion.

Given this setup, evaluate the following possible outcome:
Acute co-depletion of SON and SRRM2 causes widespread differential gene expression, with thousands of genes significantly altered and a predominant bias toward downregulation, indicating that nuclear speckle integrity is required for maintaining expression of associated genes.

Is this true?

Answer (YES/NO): NO